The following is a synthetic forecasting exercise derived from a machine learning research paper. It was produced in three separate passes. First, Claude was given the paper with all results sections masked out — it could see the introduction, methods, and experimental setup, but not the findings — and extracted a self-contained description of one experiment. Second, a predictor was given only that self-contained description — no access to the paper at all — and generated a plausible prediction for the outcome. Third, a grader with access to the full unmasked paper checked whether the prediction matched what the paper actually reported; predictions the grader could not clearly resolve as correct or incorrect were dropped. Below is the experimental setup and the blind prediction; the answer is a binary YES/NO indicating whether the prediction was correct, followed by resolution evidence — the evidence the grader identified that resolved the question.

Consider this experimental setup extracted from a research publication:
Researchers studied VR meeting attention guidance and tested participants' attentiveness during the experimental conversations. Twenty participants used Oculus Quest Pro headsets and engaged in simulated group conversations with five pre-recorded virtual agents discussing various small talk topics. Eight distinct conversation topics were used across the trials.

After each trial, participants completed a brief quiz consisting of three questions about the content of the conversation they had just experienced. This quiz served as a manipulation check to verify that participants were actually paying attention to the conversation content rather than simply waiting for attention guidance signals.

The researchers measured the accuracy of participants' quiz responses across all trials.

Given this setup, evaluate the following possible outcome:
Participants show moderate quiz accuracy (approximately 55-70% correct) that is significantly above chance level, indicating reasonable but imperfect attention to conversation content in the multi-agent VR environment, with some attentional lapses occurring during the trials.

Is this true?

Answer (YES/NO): NO